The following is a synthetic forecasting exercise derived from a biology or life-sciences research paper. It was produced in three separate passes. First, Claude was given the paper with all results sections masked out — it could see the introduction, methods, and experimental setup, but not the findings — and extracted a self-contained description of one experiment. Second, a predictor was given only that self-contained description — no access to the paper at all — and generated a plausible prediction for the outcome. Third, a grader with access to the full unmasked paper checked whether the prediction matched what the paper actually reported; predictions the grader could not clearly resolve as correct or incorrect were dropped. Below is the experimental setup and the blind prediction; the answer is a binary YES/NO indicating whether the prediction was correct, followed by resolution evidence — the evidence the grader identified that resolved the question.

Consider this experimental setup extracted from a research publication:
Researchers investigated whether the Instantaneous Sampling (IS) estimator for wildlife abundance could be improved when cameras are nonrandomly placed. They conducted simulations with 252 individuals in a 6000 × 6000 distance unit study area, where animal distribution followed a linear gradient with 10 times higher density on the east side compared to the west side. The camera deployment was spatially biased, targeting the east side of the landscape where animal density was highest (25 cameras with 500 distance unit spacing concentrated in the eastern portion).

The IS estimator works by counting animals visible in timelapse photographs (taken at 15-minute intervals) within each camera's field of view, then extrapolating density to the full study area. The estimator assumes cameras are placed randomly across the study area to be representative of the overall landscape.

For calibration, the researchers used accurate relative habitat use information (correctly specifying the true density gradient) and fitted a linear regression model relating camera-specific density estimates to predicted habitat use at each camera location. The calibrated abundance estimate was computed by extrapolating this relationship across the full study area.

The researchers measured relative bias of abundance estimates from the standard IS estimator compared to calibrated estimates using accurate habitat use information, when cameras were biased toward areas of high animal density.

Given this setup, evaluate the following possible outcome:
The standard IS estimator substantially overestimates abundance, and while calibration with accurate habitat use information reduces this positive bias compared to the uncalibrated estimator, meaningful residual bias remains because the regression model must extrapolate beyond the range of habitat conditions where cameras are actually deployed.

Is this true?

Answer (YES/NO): NO